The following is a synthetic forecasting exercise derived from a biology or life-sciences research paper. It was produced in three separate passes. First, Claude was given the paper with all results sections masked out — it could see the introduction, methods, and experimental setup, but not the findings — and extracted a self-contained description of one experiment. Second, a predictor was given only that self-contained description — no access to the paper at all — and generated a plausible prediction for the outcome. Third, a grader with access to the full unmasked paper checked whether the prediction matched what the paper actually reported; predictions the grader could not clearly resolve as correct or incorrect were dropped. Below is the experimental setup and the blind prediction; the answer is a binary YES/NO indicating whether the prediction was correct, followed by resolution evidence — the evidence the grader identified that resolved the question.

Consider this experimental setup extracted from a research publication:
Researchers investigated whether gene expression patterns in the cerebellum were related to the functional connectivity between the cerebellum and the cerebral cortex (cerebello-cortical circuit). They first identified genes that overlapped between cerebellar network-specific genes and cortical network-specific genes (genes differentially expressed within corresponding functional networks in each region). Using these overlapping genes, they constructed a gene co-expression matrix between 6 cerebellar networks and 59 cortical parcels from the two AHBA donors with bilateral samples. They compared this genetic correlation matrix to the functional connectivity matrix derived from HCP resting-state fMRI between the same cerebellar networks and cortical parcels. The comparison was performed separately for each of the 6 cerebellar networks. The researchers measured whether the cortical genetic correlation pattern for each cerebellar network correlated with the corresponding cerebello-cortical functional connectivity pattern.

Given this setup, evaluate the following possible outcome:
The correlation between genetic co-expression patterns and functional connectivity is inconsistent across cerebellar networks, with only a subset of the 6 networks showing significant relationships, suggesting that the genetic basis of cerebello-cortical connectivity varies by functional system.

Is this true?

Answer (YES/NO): YES